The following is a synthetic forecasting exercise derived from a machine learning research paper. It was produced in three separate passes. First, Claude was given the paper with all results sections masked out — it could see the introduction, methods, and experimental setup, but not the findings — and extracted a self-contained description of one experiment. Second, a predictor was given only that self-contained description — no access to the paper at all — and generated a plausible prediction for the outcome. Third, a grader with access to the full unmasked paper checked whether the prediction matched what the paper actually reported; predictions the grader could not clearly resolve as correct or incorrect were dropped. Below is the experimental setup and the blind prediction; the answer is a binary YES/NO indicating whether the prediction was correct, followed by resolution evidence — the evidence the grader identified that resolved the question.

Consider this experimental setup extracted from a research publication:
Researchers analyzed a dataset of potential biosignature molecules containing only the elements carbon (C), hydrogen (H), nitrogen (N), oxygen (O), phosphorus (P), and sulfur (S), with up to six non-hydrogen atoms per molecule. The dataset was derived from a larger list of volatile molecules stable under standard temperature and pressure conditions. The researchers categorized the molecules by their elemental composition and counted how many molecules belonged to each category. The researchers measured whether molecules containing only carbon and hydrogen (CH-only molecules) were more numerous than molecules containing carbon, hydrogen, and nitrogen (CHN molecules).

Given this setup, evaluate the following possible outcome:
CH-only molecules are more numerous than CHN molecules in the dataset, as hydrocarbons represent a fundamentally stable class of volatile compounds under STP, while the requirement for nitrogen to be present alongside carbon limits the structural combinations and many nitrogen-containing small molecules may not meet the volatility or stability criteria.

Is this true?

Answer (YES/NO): NO